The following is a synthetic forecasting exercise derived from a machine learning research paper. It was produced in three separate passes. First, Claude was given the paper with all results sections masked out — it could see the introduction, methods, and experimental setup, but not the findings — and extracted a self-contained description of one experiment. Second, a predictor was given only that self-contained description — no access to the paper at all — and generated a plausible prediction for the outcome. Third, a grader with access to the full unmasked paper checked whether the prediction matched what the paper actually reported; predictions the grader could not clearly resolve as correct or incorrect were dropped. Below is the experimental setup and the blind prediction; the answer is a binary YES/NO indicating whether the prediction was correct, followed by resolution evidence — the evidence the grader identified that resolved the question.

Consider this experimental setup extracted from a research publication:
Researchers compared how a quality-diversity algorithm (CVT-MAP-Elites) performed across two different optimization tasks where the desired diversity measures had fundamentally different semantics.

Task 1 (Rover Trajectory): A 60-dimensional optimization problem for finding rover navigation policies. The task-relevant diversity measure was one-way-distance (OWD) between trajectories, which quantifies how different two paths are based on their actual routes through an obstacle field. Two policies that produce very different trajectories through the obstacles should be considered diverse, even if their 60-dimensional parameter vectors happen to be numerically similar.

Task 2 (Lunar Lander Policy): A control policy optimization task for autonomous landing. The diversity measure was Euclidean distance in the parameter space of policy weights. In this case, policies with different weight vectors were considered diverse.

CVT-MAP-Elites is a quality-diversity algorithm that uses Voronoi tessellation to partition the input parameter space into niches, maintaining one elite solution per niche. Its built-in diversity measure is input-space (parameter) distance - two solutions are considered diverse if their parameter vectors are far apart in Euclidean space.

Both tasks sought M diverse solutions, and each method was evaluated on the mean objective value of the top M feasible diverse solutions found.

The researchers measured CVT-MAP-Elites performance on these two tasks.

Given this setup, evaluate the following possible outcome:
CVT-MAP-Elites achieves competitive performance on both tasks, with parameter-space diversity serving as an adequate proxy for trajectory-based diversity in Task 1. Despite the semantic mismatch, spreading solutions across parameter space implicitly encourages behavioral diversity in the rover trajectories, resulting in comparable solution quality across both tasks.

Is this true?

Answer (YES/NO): NO